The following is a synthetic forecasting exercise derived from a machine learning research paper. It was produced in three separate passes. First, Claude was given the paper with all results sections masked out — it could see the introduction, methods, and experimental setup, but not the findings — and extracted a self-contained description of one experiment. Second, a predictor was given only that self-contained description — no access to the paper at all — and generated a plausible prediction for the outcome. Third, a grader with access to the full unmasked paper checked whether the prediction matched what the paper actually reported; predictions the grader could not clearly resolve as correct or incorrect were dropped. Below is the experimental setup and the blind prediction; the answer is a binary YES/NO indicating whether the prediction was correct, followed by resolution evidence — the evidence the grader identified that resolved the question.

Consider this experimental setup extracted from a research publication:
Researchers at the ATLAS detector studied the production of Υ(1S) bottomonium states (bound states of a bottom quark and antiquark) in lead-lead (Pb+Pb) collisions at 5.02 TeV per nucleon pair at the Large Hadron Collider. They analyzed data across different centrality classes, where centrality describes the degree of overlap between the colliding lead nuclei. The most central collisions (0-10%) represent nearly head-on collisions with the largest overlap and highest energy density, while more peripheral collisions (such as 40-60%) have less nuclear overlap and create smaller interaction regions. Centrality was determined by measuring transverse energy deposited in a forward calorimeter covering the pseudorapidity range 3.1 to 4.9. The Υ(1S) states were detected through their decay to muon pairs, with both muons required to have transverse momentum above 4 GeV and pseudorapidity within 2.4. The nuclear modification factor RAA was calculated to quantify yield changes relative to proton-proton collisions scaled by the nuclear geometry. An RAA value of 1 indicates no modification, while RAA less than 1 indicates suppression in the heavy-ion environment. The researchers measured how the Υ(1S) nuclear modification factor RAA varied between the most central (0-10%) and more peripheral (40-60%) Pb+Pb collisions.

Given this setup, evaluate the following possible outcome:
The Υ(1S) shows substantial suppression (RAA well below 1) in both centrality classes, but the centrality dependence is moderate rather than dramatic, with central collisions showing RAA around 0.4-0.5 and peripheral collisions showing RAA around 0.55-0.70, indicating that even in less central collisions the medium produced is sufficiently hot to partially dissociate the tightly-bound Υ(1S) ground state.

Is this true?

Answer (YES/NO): NO